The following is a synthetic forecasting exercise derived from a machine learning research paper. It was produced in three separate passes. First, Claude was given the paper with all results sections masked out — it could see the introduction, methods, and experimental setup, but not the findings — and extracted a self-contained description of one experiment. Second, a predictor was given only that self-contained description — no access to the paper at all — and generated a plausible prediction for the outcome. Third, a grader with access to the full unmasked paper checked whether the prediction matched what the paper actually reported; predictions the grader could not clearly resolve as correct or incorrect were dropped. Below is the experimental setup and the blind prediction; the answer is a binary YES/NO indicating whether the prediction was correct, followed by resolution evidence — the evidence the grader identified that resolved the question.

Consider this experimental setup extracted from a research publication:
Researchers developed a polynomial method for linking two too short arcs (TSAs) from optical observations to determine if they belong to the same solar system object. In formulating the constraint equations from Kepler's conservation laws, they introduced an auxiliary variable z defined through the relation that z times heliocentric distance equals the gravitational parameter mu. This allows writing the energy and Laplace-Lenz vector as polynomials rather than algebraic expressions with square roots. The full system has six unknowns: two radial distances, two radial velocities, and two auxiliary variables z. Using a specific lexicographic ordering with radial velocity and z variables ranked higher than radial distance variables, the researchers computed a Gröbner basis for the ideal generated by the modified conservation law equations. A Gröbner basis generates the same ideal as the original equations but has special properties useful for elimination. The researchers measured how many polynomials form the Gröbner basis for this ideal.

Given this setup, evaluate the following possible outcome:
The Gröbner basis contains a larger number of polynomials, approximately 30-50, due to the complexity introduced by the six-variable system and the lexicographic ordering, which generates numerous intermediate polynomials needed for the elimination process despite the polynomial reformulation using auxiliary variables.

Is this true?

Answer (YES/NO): NO